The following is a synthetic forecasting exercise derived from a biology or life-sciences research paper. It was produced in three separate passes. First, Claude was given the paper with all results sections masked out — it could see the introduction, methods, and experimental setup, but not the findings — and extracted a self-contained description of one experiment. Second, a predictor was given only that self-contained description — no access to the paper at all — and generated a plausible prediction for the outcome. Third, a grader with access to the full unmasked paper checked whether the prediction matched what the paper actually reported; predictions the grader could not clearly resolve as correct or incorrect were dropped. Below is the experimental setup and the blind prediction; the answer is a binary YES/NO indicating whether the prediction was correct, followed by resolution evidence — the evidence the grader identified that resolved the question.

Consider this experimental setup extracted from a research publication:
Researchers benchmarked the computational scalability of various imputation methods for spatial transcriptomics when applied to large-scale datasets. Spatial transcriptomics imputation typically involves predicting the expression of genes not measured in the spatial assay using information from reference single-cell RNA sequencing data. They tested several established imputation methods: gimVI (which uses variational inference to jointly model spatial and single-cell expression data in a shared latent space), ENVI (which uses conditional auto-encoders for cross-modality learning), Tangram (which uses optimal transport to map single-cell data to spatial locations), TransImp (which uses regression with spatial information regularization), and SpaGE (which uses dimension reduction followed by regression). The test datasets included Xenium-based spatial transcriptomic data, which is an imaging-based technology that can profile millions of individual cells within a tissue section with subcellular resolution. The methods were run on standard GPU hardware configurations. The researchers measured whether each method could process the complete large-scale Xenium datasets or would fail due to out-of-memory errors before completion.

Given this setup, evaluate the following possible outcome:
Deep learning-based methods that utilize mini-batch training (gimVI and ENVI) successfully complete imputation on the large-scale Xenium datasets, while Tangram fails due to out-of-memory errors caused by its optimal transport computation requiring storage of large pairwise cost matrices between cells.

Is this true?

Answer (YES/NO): NO